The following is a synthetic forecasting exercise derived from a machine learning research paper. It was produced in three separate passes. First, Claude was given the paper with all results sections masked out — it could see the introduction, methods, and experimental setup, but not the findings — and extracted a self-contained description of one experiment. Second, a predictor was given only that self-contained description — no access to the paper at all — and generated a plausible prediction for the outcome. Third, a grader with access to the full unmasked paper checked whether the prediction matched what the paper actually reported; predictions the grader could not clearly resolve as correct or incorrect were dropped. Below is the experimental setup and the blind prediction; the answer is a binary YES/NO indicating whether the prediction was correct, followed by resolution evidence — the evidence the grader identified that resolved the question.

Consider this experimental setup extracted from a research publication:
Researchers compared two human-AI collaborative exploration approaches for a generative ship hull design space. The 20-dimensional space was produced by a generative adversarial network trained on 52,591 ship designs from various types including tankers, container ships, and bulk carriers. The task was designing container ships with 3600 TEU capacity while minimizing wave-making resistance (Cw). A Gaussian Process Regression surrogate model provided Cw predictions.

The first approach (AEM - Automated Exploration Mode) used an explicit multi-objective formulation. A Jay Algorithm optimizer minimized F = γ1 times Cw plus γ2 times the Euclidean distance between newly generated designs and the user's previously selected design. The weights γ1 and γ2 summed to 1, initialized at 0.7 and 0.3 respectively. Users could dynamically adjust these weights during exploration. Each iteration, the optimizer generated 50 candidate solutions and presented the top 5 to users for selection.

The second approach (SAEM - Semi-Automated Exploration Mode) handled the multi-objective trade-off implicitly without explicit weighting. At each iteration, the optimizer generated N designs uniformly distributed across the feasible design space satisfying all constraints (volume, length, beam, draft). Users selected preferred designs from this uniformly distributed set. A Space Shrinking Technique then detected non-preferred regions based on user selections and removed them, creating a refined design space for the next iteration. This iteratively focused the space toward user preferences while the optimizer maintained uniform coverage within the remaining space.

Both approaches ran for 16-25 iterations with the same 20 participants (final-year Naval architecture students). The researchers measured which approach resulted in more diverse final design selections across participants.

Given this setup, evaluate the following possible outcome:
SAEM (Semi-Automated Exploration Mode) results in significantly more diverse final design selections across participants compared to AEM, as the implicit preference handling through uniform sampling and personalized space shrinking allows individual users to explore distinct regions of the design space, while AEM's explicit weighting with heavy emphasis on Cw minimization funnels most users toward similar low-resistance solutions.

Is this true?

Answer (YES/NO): YES